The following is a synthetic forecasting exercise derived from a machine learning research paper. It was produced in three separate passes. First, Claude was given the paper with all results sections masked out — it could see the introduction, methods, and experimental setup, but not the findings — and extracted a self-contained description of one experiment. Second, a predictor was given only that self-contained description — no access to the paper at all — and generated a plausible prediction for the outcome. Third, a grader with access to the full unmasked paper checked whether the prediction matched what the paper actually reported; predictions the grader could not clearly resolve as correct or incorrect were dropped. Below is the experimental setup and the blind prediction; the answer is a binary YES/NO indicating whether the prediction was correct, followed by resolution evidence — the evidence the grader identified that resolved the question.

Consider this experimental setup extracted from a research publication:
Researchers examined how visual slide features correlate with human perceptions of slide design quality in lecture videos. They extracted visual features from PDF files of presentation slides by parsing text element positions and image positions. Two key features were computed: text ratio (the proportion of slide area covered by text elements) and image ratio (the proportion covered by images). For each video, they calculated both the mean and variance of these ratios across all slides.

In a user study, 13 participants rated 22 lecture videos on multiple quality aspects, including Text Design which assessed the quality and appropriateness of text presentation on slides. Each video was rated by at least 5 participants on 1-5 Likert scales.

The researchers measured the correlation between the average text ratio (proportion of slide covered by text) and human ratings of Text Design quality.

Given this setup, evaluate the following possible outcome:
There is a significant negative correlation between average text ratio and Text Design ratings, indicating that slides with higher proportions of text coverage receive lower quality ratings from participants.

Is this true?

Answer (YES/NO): NO